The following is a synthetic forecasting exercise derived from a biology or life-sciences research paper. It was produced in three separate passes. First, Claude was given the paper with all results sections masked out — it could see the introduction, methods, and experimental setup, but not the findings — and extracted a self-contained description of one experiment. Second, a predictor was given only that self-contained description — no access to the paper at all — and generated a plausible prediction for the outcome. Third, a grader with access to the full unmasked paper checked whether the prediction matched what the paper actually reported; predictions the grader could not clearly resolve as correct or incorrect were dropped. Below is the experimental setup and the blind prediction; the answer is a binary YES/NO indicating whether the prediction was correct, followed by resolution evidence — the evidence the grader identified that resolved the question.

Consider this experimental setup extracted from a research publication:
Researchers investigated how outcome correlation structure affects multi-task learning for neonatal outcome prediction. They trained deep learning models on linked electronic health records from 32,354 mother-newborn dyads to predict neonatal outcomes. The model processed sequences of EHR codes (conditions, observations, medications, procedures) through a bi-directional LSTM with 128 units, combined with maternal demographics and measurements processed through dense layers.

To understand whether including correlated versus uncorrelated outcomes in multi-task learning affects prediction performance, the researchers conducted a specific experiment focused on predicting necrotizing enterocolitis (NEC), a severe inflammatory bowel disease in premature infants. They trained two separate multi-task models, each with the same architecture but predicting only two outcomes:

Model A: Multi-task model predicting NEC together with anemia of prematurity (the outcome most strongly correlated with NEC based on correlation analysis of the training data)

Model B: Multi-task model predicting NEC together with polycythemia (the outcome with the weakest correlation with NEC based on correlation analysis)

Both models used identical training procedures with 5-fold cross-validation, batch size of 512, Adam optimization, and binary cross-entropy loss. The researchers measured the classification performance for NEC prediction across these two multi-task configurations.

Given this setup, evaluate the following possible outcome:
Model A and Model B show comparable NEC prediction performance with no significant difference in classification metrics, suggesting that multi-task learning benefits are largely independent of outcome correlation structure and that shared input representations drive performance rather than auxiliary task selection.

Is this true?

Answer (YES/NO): NO